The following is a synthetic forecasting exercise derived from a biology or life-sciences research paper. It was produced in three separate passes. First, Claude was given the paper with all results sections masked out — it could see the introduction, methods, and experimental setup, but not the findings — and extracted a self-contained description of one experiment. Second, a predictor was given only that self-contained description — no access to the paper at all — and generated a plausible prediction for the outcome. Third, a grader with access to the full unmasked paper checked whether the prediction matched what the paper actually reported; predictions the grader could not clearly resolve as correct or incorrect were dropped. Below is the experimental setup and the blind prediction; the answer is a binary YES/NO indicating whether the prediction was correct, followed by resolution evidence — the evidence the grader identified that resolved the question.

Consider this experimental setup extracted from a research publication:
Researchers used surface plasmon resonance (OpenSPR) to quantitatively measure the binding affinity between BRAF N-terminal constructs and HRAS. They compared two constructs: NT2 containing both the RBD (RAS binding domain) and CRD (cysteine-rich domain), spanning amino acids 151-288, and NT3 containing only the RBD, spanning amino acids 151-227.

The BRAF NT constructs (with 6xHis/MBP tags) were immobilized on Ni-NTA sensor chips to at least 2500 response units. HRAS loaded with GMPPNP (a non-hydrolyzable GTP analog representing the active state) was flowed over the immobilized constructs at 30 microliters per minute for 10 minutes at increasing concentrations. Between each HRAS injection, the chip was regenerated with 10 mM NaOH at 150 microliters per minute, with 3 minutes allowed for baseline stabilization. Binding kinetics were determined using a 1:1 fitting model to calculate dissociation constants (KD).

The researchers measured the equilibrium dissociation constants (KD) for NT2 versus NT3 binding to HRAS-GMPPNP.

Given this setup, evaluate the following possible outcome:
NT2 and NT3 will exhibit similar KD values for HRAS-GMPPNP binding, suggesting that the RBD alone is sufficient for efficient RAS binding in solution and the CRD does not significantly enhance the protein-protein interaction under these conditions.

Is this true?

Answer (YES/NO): NO